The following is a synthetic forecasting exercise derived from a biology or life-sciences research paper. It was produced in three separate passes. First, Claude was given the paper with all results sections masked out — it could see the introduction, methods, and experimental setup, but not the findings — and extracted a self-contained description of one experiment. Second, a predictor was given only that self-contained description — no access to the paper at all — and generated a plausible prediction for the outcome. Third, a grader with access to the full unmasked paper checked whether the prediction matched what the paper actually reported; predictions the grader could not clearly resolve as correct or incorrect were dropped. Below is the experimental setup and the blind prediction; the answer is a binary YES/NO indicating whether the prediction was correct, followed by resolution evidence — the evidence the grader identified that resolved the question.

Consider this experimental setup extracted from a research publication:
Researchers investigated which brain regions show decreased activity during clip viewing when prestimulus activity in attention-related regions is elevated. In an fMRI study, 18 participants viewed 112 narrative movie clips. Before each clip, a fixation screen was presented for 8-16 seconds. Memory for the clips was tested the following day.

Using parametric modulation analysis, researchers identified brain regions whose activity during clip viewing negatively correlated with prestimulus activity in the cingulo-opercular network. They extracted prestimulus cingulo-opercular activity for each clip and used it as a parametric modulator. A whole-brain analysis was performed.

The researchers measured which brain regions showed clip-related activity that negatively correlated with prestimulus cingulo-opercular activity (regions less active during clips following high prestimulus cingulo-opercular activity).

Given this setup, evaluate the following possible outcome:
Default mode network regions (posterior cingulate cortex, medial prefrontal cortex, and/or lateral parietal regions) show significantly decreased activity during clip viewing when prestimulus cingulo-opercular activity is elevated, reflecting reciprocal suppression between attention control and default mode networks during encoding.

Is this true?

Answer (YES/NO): NO